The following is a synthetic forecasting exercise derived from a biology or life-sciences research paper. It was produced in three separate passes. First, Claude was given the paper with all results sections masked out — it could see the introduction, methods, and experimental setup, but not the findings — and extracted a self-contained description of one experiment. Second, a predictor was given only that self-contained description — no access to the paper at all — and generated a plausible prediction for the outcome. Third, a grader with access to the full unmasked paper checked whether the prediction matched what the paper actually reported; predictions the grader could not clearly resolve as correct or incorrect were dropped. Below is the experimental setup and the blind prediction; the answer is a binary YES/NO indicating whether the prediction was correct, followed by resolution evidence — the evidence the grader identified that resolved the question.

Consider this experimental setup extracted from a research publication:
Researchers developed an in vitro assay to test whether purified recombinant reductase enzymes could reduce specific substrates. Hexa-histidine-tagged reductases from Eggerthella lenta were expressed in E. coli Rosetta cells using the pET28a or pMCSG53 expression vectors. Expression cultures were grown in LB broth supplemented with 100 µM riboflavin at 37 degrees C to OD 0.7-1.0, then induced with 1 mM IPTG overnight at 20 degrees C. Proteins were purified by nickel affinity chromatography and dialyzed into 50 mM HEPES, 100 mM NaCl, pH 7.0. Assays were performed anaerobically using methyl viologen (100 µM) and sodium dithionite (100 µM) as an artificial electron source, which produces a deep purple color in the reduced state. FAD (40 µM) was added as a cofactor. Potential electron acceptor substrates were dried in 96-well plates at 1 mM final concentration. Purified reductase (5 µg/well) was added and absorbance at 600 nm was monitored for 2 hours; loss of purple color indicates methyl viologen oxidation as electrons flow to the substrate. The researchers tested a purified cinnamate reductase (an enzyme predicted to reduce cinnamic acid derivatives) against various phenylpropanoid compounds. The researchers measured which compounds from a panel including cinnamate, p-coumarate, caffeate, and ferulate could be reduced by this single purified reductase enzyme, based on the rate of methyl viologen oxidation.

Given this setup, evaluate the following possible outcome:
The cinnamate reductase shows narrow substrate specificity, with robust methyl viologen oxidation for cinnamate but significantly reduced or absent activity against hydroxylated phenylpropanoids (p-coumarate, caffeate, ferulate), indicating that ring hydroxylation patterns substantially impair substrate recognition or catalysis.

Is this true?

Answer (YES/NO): NO